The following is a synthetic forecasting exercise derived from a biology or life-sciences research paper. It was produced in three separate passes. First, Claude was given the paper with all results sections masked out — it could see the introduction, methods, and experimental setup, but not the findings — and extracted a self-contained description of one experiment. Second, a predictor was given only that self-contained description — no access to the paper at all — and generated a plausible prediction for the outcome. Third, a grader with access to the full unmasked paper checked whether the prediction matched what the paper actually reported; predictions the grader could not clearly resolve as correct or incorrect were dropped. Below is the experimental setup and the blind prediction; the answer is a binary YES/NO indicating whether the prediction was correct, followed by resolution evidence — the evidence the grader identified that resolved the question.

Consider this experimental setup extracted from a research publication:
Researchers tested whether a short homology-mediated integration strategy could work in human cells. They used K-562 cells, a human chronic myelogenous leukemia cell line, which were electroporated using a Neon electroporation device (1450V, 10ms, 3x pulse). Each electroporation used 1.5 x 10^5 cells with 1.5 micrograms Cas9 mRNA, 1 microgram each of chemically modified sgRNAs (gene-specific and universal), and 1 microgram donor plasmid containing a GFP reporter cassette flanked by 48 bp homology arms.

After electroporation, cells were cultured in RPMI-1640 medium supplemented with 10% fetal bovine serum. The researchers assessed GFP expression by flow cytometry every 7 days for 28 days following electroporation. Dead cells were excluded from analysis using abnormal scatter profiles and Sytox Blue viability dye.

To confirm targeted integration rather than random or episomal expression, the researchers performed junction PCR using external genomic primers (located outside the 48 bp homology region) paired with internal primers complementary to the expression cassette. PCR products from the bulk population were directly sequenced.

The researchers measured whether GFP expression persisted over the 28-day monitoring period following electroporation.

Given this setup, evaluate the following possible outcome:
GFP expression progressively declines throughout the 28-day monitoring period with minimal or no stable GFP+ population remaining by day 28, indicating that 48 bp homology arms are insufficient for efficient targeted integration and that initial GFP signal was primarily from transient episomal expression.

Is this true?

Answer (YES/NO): NO